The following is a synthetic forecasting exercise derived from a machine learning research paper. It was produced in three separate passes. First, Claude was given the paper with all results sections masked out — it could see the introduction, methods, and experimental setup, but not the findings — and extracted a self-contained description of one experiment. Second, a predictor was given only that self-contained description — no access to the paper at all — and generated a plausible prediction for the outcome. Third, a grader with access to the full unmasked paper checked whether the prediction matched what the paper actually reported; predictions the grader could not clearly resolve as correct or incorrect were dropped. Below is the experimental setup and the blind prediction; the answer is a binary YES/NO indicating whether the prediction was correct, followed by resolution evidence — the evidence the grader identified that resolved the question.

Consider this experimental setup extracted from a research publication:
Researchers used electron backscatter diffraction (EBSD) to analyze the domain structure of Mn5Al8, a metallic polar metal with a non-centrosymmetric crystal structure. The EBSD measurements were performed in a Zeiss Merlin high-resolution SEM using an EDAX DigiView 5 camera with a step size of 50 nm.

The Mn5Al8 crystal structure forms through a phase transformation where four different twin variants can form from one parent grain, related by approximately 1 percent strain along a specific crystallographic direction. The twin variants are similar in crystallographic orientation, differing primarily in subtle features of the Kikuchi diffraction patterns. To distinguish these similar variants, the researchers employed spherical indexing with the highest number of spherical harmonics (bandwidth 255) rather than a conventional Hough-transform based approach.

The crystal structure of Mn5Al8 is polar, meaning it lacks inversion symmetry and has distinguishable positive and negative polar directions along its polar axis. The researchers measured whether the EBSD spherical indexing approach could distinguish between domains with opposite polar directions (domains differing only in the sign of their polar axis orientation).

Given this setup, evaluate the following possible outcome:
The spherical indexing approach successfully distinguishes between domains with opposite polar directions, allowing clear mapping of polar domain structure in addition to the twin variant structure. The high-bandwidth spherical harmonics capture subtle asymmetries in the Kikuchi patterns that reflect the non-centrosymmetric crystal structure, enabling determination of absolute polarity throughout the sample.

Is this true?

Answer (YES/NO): NO